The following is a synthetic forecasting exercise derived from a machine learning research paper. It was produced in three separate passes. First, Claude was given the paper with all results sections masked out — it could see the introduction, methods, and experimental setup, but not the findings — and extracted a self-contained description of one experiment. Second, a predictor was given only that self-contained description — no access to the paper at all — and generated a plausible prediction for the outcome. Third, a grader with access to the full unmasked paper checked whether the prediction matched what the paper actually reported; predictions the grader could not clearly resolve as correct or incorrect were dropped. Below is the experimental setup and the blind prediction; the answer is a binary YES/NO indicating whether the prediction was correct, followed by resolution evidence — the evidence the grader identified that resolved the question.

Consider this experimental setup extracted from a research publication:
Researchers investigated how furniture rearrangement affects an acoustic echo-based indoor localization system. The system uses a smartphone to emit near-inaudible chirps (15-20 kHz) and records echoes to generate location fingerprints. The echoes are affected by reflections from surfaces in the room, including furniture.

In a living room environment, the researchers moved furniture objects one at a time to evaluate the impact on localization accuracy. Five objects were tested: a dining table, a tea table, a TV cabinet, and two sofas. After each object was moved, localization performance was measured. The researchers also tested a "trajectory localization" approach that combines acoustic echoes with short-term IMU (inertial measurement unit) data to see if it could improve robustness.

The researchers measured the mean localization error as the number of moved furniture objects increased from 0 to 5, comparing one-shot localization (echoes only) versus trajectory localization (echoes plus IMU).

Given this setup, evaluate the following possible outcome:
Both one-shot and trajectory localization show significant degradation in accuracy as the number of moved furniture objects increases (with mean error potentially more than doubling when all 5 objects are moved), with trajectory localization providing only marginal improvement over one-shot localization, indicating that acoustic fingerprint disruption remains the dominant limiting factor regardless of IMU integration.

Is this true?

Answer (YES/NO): NO